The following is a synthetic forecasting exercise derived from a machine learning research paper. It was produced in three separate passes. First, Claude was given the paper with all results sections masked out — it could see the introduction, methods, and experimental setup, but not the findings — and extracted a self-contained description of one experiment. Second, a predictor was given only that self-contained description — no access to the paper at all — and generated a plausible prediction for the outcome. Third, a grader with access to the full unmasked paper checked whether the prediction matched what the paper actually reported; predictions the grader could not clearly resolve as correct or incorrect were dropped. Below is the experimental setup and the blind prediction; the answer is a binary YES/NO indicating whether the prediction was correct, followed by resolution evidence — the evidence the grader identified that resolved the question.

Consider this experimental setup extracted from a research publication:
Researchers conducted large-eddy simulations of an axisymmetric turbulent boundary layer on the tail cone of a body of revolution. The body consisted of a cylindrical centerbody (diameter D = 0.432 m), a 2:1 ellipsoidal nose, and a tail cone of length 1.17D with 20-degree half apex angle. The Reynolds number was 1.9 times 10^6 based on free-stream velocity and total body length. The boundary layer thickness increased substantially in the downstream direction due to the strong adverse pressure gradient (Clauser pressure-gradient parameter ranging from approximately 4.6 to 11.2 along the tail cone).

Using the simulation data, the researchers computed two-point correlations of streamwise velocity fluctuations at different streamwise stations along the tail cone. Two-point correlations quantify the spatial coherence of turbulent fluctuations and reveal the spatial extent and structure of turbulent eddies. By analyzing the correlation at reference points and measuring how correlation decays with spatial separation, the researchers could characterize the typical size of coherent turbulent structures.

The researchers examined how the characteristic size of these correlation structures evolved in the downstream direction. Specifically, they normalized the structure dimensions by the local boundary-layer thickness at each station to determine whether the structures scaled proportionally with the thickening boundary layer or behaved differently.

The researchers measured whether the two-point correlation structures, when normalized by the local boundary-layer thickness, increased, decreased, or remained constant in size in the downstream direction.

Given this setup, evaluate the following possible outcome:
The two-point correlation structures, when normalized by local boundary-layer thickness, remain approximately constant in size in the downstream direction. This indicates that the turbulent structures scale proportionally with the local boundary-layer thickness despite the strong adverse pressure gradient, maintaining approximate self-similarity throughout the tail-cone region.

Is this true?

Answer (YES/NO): NO